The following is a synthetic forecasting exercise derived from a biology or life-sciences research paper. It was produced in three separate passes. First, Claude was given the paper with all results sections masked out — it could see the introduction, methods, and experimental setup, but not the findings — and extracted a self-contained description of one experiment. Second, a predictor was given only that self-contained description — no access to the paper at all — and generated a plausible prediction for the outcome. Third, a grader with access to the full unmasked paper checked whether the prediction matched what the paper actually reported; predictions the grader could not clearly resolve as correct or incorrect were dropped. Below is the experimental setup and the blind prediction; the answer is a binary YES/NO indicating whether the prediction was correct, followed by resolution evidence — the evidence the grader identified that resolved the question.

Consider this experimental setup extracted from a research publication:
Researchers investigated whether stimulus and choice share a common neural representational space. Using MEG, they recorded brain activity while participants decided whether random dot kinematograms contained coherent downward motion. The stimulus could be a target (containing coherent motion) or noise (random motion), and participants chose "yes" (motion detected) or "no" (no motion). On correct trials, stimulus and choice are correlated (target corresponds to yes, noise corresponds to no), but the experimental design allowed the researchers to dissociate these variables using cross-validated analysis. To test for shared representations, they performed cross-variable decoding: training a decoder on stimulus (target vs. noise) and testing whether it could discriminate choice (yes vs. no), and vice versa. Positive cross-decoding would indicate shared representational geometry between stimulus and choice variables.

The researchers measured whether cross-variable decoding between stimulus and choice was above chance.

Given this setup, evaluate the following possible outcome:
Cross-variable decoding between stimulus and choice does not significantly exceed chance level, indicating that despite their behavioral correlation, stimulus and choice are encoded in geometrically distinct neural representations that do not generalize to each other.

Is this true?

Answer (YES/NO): YES